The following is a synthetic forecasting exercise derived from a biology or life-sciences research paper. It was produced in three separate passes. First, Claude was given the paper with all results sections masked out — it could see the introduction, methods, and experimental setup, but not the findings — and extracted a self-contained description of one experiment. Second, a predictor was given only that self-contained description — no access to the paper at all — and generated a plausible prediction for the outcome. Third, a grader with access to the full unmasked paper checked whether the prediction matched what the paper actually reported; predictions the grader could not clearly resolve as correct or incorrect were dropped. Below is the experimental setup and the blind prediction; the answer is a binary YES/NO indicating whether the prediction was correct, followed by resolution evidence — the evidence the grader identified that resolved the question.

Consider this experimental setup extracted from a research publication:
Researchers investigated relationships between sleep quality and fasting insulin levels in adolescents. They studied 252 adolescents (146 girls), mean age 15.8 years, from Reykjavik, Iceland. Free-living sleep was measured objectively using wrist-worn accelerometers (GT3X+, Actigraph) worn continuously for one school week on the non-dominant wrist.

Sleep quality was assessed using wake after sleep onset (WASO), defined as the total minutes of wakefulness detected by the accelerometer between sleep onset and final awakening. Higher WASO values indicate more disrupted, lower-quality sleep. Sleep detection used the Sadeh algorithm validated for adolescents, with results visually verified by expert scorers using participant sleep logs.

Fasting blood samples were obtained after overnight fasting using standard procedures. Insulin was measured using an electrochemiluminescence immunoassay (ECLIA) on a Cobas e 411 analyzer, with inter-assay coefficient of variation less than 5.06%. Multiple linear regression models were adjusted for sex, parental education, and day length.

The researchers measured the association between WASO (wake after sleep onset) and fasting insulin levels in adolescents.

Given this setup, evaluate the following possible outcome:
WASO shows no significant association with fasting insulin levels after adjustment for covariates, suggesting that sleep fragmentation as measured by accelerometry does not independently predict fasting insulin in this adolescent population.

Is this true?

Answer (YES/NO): YES